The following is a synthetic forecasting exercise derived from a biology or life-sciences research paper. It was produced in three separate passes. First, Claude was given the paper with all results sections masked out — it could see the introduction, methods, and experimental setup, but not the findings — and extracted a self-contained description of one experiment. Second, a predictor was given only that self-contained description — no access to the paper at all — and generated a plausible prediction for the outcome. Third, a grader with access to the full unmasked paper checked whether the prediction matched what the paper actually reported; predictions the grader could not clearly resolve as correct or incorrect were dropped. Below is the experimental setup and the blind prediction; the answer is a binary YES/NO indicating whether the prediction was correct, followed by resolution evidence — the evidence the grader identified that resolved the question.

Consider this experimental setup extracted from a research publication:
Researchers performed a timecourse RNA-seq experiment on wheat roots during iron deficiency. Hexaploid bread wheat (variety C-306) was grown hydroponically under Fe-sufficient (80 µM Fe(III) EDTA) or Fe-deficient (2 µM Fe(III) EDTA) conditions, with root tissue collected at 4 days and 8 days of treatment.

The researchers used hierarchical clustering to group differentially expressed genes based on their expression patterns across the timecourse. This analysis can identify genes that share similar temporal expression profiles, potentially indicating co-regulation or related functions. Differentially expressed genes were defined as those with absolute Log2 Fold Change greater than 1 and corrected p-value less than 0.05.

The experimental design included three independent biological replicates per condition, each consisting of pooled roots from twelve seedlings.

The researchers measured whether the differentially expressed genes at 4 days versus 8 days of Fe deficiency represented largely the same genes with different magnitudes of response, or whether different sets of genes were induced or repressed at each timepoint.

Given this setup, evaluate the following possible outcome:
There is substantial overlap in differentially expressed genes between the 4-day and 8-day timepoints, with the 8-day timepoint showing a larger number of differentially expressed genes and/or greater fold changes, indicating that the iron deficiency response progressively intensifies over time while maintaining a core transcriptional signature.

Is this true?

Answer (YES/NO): YES